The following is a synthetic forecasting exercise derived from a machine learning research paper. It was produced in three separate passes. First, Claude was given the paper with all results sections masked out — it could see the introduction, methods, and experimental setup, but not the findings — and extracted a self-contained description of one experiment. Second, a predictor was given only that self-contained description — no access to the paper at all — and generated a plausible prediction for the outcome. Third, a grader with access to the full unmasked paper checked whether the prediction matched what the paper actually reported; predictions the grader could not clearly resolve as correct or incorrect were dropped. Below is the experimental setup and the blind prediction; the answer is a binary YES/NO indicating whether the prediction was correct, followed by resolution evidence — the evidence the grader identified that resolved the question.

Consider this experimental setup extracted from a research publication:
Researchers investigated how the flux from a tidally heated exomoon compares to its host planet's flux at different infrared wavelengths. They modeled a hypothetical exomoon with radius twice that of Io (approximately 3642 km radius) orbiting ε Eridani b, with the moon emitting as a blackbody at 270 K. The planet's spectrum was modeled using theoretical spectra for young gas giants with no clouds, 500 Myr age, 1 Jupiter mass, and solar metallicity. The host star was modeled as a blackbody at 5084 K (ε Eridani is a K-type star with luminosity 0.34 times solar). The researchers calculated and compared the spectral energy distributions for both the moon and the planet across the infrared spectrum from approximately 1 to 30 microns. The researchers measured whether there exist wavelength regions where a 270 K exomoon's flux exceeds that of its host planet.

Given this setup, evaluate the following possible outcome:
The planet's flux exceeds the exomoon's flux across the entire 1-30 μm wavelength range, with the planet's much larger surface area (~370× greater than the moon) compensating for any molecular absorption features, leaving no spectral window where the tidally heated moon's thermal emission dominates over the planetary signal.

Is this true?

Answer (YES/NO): NO